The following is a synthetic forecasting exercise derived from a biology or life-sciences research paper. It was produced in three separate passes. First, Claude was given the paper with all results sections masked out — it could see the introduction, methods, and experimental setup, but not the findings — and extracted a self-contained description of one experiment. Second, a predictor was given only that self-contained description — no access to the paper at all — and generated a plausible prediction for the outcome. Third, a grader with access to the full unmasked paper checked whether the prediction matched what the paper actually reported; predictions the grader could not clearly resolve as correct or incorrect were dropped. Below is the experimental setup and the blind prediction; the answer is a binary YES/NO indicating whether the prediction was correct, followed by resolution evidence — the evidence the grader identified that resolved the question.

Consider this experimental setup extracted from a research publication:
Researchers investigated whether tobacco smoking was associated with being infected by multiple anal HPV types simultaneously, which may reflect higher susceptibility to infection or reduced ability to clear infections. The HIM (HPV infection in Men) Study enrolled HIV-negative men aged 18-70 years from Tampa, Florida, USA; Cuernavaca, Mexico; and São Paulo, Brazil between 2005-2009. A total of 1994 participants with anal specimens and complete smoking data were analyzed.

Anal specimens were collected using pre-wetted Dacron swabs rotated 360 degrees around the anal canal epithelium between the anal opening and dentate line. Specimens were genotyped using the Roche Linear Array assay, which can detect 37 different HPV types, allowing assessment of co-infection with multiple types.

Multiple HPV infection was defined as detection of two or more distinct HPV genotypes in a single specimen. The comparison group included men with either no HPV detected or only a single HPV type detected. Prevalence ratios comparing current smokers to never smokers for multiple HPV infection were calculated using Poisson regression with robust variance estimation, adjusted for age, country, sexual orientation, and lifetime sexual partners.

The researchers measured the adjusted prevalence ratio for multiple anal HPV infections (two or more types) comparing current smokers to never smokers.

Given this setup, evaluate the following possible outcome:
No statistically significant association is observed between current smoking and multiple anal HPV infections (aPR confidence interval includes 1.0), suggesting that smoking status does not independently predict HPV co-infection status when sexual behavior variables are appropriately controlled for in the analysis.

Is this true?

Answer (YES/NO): NO